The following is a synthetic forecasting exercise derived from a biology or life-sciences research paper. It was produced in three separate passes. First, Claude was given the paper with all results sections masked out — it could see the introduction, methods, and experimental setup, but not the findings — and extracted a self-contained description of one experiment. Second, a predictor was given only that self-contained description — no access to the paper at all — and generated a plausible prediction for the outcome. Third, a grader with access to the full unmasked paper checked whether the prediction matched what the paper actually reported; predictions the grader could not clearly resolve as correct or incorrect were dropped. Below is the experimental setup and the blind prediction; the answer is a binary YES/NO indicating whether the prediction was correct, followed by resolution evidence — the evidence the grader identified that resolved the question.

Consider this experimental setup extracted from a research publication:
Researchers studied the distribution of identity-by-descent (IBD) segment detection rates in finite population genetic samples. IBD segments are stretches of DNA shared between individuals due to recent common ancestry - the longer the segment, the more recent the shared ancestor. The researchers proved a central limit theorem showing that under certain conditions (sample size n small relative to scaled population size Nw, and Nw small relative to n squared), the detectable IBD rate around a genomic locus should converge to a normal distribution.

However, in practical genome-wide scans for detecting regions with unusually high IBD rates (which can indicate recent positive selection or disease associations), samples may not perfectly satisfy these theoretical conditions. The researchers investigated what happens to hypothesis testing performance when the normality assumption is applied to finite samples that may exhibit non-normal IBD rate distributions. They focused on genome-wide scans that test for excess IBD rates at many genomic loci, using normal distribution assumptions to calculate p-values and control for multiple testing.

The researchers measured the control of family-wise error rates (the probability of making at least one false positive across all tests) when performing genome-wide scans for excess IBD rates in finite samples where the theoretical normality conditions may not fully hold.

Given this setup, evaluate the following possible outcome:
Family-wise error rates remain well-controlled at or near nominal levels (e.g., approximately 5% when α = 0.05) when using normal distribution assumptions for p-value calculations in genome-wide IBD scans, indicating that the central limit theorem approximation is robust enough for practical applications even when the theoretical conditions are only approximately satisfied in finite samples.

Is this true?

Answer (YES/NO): NO